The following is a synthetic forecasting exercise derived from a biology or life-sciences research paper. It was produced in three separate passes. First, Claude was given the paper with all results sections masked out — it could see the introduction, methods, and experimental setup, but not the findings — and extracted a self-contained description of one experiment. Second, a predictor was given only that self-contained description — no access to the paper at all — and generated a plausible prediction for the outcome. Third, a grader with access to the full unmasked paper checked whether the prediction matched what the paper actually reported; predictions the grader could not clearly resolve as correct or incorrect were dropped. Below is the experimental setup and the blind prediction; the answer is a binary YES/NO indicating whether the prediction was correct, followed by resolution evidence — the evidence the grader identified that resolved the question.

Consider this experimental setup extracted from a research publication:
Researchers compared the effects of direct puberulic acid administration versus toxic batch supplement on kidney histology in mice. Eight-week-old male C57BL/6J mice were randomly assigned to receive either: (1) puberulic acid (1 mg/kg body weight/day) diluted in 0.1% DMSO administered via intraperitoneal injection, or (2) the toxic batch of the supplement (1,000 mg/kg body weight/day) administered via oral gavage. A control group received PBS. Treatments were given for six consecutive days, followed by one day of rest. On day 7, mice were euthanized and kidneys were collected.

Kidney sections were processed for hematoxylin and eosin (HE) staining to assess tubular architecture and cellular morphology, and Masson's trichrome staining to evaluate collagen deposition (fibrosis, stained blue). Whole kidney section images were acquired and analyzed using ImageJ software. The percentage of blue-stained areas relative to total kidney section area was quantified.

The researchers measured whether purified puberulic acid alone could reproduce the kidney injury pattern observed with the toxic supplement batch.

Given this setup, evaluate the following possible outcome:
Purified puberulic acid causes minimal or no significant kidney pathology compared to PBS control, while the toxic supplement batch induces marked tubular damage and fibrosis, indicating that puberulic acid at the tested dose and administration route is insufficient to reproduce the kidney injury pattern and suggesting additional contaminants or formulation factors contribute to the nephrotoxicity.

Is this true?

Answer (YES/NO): NO